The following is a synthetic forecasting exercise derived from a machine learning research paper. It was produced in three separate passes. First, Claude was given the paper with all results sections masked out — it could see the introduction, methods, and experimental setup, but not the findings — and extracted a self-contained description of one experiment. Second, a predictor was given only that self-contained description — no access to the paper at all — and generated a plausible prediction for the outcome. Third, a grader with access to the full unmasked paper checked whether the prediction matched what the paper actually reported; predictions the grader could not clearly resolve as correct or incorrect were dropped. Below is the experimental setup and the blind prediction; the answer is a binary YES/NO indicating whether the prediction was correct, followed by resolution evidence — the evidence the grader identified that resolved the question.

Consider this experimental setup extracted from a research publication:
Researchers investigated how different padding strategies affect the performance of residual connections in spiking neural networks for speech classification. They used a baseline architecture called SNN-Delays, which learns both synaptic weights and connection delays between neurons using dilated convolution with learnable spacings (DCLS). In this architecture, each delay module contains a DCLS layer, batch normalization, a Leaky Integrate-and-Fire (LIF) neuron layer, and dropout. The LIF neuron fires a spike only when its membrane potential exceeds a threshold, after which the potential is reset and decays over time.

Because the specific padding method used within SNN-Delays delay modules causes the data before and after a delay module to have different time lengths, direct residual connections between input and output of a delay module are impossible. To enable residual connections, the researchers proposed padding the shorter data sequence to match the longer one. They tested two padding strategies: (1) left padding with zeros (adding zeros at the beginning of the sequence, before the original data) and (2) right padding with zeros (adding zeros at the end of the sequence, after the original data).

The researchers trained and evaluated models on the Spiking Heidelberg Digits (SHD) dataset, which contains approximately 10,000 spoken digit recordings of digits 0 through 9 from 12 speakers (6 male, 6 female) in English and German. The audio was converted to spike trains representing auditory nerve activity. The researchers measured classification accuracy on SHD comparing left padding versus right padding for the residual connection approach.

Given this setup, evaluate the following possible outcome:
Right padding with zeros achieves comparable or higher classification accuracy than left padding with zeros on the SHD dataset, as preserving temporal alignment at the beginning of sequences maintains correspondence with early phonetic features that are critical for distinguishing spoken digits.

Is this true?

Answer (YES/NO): YES